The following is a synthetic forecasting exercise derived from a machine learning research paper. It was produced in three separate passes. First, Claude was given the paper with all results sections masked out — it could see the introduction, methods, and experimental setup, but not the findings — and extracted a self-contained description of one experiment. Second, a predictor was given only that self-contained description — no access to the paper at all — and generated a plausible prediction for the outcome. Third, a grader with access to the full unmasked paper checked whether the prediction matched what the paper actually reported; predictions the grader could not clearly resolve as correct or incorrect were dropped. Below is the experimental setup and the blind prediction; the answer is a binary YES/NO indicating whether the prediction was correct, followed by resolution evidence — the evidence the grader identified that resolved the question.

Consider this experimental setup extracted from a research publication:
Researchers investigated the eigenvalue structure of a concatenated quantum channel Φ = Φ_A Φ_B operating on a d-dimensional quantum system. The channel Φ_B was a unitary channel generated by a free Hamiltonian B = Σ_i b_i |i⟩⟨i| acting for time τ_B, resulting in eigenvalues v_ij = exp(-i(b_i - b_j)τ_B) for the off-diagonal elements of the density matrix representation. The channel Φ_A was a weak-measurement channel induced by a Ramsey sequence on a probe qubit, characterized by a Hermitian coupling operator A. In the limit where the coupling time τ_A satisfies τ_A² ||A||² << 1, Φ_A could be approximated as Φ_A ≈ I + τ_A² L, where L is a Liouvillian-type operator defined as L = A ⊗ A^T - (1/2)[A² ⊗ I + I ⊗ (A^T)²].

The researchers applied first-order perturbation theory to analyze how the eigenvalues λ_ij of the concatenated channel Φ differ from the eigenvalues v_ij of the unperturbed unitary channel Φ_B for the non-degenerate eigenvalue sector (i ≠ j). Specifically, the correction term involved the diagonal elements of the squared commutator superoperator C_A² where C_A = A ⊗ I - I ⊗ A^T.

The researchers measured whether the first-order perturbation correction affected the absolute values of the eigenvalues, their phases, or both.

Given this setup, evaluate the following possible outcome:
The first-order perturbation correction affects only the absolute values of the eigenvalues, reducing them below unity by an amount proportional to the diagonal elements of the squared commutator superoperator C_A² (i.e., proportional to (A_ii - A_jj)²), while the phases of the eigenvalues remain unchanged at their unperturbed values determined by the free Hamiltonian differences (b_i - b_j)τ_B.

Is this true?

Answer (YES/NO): NO